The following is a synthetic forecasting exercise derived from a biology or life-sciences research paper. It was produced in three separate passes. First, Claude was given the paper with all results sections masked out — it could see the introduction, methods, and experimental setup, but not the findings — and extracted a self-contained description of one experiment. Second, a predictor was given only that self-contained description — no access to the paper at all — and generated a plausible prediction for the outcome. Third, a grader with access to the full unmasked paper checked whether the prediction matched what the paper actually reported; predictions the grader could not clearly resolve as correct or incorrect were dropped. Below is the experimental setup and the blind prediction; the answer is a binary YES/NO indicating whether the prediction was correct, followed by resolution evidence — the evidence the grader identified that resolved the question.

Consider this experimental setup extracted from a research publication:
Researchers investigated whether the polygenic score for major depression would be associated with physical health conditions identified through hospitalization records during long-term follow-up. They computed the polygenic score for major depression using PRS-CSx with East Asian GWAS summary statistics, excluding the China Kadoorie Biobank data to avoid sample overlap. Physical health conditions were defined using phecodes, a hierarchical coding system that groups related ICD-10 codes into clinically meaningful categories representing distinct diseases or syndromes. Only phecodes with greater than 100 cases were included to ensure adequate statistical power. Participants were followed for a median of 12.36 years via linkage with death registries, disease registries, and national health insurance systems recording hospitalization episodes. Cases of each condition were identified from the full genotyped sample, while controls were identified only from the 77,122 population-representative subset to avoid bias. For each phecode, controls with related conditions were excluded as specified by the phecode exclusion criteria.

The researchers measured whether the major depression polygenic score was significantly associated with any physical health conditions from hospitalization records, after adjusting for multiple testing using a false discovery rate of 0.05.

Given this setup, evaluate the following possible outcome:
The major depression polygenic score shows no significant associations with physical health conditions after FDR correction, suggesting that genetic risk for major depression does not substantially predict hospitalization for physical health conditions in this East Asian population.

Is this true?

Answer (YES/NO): YES